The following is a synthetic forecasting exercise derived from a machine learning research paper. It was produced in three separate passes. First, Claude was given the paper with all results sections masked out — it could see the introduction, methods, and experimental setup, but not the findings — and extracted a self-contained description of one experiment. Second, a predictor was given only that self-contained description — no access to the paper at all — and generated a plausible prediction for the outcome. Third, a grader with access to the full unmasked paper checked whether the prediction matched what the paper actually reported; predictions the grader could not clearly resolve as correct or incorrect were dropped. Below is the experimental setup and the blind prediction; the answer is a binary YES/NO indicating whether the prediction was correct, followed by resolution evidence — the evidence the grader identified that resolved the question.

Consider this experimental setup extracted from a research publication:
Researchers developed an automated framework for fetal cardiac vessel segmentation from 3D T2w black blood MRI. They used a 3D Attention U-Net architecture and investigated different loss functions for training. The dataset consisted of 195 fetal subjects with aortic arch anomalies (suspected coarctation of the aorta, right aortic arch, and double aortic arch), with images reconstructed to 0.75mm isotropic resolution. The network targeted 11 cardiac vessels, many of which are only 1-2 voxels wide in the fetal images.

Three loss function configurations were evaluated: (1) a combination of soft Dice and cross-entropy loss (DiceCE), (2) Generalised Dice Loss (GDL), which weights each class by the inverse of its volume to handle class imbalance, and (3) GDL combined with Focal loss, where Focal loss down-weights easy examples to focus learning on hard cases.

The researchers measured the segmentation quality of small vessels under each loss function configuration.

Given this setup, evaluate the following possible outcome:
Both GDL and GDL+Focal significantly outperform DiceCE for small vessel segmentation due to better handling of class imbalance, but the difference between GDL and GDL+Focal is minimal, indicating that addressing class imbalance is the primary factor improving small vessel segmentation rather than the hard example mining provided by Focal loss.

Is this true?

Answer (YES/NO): NO